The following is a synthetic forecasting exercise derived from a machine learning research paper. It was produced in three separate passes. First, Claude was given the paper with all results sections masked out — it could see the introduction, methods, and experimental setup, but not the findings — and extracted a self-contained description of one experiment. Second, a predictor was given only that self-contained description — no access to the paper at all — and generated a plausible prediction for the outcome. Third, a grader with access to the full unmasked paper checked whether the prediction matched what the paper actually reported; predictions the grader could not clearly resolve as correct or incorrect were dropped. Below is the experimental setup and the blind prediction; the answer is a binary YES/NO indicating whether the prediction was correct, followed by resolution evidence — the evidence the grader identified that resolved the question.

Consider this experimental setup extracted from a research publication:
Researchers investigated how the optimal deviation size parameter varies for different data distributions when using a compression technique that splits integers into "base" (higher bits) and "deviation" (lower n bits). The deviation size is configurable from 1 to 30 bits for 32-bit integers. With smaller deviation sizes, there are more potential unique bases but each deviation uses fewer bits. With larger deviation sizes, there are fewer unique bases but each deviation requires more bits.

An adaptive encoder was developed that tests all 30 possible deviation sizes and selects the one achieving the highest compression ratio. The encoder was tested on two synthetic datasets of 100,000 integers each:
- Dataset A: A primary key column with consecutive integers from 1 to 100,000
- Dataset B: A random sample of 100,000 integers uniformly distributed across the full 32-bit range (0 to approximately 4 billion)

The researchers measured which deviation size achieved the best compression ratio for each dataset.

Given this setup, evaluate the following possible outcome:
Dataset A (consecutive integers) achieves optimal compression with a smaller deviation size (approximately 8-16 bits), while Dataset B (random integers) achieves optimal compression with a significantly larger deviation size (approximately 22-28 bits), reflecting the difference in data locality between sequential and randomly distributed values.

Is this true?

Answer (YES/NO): YES